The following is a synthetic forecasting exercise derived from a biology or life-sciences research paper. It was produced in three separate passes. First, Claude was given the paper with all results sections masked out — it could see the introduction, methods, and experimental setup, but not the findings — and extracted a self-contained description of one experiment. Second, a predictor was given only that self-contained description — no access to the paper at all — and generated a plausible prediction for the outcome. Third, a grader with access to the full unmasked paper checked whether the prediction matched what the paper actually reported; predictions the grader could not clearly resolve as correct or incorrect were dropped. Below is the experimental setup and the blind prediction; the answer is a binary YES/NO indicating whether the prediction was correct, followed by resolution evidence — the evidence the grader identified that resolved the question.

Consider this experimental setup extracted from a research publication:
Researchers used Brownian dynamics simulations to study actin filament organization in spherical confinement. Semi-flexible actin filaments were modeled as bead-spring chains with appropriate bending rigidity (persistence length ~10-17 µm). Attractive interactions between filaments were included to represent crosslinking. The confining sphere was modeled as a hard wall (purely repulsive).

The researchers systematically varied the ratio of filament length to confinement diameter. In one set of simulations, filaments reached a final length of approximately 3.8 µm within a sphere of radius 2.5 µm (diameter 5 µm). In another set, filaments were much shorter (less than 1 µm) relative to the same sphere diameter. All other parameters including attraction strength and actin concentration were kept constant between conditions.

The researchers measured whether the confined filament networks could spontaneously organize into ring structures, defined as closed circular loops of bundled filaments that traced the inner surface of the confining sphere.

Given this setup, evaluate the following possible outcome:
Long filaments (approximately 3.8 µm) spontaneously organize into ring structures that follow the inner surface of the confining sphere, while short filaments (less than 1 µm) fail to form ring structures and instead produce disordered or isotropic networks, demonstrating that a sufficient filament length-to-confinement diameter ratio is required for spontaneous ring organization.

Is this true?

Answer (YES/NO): YES